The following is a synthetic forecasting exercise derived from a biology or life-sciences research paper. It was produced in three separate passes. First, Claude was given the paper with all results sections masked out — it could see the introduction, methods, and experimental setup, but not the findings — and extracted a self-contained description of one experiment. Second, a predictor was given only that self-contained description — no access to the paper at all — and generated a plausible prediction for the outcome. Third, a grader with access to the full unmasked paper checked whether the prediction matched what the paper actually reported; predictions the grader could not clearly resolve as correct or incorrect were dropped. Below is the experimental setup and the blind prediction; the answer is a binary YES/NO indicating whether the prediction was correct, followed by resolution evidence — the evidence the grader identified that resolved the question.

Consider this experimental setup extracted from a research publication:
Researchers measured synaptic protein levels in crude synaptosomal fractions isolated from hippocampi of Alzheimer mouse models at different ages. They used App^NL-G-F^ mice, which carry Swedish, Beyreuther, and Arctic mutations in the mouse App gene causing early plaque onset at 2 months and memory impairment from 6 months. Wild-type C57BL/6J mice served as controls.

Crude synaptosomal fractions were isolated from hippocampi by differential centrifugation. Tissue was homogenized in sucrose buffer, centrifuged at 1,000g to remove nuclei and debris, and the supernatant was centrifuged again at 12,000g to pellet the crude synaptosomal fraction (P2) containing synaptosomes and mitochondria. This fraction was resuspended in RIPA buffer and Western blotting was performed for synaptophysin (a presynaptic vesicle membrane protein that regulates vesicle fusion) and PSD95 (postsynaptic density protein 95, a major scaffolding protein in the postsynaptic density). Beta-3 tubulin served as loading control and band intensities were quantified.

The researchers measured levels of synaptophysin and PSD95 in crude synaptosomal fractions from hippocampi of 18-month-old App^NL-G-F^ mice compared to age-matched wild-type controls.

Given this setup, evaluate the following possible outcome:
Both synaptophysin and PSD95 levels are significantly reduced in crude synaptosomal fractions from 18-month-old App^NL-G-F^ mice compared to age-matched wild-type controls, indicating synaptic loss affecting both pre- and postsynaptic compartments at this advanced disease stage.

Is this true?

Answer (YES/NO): NO